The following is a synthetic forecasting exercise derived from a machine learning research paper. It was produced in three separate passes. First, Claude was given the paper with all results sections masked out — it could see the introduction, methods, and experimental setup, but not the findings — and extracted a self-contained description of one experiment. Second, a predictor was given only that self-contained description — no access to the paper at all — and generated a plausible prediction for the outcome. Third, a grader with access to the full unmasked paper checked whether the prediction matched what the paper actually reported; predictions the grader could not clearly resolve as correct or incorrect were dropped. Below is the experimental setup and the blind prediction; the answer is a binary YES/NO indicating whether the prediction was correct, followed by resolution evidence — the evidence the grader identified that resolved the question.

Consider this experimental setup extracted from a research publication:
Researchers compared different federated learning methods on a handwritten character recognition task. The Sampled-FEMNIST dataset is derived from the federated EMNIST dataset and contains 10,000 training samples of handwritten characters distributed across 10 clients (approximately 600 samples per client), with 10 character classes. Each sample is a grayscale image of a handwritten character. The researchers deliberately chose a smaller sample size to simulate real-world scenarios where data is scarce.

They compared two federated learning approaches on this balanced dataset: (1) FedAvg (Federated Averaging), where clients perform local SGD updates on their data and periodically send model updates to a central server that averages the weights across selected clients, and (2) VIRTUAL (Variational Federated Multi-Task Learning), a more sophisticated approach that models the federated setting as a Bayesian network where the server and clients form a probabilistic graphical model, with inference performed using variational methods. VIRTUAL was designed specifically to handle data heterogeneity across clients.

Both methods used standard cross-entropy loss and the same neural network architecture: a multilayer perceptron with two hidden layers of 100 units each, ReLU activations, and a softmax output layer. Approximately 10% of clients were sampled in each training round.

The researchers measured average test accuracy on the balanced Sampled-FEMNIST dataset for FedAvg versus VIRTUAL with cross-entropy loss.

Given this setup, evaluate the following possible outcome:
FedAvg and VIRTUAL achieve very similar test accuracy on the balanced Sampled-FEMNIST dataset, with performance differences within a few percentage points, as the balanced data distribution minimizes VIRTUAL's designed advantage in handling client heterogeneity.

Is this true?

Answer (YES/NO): YES